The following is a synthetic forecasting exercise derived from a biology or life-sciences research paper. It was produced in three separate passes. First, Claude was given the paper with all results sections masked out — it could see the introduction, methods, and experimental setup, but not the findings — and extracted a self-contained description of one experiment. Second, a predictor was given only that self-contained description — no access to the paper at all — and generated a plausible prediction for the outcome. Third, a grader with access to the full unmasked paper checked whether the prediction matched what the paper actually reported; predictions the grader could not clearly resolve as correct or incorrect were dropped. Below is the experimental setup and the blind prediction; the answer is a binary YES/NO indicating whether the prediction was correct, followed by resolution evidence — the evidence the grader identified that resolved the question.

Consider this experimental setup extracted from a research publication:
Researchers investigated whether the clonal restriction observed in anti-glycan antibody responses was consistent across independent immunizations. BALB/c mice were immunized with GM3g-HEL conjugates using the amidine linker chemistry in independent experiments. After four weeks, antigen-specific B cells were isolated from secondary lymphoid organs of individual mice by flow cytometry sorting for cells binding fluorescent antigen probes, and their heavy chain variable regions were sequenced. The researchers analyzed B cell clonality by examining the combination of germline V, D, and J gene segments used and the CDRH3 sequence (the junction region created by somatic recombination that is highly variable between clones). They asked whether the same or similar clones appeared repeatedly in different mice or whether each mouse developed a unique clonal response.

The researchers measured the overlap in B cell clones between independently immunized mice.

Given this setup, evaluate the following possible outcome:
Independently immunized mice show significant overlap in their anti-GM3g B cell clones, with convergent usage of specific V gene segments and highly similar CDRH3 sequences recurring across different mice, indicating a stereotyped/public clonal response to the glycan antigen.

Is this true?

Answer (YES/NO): NO